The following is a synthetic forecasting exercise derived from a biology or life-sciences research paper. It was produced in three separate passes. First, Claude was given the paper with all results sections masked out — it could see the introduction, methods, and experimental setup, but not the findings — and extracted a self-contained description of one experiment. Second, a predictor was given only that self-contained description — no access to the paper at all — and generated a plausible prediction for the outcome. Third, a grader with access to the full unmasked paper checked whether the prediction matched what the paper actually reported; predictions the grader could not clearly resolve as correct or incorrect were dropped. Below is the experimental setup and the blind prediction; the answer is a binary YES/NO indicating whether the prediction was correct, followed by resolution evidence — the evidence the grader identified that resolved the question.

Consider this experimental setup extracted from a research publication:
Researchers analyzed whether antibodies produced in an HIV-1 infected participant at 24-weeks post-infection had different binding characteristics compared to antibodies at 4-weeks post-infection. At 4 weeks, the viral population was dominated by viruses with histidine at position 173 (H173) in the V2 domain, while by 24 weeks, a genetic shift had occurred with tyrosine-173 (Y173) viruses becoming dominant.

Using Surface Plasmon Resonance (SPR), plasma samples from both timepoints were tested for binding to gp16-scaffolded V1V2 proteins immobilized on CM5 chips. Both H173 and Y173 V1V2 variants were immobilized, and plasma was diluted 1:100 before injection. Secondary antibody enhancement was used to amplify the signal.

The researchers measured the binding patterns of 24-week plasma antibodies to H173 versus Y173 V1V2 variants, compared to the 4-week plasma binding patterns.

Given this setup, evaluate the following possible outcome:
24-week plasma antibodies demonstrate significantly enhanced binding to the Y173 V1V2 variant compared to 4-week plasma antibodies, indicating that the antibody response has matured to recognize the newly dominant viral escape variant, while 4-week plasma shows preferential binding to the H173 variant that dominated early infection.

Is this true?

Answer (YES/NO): NO